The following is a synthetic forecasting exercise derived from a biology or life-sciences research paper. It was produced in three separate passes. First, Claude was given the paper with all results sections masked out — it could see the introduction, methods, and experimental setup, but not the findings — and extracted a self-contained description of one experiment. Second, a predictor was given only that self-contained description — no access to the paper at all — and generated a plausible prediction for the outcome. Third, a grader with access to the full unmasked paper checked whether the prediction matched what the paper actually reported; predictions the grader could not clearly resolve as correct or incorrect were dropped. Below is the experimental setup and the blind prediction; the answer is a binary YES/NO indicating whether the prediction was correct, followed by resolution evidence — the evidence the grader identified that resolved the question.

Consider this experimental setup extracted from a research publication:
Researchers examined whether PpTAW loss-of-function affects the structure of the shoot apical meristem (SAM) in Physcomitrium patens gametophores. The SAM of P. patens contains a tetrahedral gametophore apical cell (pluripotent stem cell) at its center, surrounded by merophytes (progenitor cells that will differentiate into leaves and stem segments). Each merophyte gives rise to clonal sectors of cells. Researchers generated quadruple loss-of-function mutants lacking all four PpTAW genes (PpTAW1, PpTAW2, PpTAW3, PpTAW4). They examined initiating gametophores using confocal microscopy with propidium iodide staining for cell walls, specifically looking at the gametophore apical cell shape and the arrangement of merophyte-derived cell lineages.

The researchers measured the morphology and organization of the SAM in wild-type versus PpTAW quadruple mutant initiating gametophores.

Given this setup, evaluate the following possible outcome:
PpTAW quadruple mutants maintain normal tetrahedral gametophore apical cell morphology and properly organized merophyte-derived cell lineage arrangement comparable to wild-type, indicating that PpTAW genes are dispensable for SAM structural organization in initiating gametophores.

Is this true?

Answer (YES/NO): YES